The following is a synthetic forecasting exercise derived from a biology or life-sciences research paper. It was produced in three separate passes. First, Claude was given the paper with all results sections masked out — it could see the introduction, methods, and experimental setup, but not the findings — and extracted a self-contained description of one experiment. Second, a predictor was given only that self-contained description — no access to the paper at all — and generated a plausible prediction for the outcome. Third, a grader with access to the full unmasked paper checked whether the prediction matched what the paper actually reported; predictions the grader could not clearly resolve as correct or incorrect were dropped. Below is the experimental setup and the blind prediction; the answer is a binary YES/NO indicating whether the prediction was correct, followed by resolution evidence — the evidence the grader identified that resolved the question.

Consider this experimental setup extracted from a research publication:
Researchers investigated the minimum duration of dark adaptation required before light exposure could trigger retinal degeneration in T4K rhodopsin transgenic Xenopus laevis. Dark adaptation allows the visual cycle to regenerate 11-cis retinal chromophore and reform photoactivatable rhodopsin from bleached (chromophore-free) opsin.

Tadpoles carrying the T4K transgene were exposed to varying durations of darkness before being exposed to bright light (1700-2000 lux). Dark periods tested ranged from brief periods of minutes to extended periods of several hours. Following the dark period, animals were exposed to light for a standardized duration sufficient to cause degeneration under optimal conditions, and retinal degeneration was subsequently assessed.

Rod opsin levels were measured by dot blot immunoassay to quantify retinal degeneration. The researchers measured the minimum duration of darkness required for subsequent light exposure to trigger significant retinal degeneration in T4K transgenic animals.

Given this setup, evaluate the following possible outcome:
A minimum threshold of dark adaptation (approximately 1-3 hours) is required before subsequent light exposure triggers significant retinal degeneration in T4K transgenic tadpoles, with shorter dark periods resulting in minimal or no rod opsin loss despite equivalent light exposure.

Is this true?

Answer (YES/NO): YES